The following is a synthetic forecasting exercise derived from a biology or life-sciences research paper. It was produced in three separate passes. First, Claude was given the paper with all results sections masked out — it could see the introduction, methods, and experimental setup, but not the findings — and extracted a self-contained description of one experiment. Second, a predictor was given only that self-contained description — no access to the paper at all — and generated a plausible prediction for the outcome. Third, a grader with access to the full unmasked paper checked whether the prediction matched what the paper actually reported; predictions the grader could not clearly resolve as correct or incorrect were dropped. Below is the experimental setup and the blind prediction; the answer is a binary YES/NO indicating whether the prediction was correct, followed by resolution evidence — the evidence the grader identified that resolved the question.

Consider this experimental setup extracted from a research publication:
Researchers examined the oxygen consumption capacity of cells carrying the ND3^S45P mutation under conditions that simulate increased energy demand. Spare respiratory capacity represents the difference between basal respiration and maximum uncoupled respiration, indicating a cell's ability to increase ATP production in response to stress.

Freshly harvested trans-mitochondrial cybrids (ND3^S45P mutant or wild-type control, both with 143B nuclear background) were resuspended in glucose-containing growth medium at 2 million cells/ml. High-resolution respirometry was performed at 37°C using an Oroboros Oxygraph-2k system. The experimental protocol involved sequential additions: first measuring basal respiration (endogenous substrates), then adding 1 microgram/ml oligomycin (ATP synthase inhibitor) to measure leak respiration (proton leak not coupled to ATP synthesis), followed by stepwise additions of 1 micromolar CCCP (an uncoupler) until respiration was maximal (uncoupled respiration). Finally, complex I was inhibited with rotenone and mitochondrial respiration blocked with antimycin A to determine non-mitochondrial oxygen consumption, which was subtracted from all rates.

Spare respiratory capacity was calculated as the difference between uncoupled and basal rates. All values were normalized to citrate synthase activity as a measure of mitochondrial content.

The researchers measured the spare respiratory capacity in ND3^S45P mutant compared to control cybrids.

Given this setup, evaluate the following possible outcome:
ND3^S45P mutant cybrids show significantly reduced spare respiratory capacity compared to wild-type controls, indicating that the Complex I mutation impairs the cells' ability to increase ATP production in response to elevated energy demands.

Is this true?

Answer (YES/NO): YES